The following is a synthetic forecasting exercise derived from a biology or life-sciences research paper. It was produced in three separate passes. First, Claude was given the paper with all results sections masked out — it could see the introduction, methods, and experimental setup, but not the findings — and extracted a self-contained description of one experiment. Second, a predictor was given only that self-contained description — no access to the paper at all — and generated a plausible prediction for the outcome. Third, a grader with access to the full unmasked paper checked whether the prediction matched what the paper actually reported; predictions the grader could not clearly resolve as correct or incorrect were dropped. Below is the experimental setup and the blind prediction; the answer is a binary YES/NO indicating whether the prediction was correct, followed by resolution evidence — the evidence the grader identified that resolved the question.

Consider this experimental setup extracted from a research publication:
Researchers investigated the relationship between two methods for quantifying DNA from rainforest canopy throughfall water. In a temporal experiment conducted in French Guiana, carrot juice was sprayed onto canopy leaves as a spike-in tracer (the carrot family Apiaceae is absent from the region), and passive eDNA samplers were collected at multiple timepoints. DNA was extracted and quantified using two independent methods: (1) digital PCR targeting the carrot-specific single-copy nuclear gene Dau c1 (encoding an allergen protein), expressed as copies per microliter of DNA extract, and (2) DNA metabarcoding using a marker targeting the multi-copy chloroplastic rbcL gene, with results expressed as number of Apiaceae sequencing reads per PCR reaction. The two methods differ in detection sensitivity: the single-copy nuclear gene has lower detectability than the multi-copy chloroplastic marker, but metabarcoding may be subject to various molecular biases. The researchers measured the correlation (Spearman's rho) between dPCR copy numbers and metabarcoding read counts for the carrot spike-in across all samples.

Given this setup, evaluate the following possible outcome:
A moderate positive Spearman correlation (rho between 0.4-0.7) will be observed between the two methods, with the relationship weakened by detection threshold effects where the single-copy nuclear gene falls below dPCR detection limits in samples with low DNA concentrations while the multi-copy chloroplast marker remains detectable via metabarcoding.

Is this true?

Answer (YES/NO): YES